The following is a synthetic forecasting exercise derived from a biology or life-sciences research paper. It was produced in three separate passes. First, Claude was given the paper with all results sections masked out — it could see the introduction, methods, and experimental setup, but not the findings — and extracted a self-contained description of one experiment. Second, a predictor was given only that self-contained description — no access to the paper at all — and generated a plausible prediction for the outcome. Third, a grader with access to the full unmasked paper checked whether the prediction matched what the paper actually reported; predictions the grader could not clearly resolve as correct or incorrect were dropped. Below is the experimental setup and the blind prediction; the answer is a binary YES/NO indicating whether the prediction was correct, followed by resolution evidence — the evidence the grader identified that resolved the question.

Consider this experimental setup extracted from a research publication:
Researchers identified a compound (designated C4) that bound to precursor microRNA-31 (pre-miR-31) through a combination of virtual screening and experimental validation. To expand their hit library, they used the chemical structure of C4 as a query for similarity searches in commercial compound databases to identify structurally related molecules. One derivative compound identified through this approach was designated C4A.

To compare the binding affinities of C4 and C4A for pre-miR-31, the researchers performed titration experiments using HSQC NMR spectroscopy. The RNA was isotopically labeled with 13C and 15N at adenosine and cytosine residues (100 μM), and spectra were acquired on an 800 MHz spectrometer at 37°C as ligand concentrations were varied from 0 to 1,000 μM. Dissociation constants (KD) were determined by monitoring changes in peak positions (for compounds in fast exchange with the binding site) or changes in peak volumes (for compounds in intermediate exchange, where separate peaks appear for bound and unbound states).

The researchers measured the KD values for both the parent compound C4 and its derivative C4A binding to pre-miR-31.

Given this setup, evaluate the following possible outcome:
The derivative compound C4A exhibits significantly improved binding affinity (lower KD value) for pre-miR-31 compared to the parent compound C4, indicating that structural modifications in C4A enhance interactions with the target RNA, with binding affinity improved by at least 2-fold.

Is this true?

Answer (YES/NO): YES